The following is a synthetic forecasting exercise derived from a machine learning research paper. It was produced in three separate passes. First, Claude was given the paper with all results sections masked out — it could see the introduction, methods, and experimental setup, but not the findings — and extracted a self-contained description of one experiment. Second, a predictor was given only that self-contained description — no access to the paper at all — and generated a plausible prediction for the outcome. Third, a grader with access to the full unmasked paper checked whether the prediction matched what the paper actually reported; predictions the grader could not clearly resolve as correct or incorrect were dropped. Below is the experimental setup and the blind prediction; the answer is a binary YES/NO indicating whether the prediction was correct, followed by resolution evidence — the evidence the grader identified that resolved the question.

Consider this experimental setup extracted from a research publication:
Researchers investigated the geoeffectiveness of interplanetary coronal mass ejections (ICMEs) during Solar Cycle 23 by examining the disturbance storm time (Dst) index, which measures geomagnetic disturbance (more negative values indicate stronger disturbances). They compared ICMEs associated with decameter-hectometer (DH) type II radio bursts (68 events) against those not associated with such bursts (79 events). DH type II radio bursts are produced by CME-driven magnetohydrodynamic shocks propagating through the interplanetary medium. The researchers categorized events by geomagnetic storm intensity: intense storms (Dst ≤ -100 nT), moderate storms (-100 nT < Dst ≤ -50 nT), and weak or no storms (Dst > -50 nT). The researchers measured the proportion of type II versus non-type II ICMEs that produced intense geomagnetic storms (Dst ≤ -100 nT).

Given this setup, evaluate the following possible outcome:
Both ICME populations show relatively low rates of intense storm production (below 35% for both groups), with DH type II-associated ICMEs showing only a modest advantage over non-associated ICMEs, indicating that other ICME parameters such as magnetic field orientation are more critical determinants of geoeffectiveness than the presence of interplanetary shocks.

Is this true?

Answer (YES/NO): NO